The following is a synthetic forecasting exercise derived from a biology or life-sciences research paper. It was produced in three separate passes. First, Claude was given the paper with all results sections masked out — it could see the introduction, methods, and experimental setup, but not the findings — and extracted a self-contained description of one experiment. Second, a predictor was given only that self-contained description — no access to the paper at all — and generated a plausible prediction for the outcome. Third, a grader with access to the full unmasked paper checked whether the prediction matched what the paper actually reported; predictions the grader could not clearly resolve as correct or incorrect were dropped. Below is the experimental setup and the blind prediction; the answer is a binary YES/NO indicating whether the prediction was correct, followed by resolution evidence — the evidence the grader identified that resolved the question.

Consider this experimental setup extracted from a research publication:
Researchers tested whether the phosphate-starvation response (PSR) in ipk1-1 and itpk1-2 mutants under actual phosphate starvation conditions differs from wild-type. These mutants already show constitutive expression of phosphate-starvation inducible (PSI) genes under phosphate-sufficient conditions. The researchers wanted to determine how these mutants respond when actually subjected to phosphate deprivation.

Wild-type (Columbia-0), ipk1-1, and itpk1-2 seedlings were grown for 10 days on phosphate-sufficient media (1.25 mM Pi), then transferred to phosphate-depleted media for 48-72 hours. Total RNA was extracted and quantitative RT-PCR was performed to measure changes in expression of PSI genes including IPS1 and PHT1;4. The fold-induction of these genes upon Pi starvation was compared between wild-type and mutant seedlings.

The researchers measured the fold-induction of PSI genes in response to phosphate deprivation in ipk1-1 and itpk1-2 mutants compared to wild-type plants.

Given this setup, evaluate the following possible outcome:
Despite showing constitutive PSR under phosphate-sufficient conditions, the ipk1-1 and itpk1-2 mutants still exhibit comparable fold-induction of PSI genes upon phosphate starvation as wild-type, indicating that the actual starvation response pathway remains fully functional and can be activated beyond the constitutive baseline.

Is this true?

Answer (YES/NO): NO